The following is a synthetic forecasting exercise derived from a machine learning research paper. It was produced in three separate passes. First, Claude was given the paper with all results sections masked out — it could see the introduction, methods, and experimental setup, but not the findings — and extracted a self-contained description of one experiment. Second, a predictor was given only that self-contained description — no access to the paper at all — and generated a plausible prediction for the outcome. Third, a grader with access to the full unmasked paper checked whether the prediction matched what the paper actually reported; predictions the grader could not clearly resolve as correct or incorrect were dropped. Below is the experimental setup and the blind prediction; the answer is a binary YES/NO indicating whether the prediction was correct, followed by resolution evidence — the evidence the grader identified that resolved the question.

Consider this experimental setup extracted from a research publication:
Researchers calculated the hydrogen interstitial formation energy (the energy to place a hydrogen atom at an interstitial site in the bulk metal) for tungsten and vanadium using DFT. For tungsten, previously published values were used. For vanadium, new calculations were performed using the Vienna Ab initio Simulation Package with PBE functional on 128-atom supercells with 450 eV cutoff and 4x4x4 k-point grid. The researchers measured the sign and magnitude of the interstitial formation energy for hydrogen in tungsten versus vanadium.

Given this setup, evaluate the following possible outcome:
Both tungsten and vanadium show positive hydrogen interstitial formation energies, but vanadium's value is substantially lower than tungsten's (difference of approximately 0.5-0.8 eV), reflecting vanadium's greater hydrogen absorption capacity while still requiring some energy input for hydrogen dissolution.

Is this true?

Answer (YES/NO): NO